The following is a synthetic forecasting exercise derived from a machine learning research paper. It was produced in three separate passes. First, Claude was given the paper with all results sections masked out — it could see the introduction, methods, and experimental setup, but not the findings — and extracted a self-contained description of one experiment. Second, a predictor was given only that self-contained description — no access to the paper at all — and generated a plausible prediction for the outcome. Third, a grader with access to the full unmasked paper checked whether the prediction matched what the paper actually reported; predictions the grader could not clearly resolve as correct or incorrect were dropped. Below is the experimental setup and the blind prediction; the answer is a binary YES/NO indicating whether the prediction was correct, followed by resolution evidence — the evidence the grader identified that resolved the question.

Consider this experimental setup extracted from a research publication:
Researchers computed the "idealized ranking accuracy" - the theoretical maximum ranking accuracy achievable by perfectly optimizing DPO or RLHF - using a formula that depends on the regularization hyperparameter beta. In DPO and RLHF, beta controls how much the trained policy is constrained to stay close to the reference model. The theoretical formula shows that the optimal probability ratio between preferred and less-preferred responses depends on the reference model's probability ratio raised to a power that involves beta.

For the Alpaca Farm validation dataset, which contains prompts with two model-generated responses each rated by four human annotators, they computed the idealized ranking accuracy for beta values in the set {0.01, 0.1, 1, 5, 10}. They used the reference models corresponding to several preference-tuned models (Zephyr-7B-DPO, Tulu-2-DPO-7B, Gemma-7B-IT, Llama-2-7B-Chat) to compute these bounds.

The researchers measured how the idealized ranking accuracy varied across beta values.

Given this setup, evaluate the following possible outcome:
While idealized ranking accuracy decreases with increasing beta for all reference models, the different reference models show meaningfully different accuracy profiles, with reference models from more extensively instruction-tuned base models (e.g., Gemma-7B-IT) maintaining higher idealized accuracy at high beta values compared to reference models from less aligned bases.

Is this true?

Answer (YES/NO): NO